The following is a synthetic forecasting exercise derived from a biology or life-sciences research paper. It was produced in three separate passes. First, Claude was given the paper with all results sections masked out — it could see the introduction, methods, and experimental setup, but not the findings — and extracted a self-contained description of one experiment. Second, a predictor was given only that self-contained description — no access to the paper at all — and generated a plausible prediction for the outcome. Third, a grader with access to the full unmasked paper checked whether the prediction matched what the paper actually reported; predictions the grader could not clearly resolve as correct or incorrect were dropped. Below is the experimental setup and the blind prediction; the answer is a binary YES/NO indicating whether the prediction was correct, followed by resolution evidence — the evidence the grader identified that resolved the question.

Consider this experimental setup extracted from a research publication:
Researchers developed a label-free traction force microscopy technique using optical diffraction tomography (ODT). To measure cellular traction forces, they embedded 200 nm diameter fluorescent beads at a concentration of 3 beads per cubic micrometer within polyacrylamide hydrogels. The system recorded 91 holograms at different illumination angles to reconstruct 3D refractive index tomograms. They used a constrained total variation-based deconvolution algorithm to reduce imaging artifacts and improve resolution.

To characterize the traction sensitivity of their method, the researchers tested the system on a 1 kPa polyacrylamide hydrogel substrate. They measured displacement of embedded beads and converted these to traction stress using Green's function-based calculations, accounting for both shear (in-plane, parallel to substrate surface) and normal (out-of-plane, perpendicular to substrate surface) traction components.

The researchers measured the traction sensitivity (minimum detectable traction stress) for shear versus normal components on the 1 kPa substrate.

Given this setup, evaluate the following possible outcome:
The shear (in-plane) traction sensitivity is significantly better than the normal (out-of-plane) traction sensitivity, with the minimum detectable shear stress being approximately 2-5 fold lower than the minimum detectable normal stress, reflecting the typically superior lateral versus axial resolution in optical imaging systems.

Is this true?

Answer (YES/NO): YES